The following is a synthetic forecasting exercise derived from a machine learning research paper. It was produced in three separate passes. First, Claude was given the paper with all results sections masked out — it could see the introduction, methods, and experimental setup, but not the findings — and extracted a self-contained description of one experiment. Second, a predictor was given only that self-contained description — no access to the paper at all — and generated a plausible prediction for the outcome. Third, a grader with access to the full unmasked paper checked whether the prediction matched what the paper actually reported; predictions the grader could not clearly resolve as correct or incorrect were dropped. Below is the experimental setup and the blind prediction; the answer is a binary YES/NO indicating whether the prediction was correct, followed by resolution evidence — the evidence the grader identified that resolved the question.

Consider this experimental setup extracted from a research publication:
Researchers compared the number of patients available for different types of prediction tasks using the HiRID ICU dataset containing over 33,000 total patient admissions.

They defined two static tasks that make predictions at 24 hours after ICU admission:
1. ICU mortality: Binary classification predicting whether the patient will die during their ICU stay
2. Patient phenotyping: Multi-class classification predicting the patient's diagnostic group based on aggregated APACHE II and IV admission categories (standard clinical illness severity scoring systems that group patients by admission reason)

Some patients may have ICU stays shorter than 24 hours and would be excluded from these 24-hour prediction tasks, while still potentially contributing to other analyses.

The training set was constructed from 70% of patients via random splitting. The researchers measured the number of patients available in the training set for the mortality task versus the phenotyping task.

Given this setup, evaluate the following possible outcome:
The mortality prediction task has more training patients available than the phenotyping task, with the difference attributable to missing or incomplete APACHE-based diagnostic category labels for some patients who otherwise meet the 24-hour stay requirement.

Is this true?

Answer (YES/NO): NO